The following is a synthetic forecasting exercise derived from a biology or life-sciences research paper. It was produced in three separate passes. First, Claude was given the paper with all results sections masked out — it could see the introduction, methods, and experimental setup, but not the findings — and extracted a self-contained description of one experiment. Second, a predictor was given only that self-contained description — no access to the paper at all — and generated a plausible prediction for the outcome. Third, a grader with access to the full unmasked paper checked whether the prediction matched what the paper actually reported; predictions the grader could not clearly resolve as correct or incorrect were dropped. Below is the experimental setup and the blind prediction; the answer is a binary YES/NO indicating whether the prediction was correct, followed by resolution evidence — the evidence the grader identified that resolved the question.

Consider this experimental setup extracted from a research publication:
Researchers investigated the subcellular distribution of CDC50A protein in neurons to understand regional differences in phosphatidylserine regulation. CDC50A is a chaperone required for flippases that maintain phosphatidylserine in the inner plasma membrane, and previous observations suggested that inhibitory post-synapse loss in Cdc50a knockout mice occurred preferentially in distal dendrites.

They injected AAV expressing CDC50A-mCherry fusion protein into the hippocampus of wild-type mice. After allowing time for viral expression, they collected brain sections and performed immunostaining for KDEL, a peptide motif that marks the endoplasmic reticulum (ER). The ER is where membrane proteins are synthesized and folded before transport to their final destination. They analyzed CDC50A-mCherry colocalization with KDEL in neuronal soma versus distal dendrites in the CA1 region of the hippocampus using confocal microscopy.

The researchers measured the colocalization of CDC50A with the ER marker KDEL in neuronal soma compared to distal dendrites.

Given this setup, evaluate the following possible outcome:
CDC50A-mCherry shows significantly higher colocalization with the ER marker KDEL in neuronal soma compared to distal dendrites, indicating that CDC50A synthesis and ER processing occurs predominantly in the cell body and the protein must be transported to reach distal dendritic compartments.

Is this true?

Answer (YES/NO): YES